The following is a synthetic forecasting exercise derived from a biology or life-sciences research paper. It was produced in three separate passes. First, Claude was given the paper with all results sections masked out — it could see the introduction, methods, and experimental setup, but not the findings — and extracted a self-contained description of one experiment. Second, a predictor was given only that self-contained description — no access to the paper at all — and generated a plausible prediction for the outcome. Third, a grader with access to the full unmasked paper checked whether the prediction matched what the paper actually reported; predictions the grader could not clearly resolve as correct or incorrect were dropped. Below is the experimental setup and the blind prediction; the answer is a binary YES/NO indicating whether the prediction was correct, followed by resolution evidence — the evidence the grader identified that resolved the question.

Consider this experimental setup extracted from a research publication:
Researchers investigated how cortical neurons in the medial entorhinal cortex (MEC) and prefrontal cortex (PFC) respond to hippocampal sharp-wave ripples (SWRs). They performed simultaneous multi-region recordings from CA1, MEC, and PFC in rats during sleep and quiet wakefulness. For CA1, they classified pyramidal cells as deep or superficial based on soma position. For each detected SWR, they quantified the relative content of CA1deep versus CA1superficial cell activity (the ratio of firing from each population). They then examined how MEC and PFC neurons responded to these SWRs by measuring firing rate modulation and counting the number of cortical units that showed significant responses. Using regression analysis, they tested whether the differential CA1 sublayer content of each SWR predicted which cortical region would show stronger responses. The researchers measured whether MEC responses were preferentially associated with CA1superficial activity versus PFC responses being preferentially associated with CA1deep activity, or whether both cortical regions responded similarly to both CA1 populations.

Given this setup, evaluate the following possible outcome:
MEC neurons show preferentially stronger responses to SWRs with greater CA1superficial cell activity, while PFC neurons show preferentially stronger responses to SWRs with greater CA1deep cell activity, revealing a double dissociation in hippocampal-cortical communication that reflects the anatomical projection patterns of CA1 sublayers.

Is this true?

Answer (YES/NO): YES